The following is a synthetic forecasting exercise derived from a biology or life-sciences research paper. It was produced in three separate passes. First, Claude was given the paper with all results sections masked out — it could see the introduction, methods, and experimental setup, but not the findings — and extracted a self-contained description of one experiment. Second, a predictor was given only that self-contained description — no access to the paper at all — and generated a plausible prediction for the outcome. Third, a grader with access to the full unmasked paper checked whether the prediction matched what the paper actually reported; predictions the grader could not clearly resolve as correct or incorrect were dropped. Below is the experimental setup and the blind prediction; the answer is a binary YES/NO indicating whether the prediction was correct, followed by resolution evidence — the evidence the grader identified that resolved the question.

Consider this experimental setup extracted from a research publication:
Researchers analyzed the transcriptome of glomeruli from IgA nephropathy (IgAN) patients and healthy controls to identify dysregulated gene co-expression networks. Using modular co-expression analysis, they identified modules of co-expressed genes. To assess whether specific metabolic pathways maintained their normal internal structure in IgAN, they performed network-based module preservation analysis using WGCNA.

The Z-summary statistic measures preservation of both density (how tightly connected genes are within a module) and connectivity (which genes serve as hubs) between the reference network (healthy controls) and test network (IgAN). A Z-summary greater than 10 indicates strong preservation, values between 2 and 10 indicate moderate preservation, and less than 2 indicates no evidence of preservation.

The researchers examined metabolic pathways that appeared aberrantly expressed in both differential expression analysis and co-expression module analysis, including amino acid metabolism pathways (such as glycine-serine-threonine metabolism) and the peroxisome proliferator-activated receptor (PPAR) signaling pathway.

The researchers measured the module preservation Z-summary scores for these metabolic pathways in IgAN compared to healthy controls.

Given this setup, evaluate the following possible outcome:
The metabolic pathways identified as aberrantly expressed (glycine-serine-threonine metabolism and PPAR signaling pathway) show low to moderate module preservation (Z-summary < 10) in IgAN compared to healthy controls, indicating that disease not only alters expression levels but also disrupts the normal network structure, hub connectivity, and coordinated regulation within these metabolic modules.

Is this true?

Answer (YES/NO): YES